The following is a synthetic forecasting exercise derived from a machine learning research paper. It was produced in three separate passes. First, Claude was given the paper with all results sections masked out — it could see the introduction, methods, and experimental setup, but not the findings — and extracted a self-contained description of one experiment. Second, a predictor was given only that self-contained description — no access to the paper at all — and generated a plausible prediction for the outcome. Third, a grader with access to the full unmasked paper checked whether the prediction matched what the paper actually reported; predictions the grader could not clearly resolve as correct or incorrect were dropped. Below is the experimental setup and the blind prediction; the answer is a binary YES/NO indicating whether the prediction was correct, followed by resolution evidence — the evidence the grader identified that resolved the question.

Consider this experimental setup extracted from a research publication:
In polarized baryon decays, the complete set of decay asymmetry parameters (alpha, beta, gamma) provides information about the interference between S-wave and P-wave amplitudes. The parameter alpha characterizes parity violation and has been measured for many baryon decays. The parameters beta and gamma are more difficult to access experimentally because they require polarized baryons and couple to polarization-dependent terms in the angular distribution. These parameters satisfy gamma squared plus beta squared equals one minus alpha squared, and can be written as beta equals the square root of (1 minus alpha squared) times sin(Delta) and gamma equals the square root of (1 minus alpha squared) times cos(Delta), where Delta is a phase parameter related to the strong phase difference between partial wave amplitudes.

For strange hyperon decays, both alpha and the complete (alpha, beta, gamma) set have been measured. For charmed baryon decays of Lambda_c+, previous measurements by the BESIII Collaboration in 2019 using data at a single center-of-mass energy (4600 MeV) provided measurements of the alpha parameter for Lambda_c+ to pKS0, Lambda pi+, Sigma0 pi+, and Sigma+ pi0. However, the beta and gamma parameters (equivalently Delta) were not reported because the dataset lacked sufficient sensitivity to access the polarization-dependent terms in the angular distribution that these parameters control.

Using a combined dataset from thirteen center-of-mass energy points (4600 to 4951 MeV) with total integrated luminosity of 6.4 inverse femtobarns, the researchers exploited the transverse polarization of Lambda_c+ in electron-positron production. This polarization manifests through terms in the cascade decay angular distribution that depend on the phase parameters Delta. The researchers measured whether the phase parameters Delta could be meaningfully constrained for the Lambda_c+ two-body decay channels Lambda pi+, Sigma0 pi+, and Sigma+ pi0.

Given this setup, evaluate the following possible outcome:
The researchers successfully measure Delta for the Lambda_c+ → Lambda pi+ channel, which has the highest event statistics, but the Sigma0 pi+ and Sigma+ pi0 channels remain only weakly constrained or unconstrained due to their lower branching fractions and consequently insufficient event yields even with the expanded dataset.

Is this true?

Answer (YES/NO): NO